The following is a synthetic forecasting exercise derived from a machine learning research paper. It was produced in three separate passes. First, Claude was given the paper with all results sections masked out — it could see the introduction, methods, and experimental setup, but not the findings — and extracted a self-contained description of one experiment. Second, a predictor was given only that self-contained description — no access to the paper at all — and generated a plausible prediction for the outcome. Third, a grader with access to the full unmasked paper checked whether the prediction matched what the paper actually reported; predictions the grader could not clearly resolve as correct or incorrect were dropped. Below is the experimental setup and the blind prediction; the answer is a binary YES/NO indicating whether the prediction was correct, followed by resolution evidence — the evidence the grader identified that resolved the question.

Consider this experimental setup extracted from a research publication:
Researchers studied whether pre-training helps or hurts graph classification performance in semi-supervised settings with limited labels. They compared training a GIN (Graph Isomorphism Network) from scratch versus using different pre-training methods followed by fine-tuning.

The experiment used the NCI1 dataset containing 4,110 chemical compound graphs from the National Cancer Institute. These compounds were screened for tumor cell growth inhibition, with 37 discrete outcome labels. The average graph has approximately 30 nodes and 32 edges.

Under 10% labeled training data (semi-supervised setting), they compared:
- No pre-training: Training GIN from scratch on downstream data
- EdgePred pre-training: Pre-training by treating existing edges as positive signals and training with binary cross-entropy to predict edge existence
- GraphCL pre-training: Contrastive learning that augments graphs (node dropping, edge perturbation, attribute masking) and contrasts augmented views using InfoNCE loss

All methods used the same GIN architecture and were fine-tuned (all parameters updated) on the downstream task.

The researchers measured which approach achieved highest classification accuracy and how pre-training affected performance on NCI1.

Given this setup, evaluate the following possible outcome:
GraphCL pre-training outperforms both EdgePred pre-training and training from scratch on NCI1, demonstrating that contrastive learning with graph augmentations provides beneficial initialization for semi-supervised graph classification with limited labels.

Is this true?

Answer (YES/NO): YES